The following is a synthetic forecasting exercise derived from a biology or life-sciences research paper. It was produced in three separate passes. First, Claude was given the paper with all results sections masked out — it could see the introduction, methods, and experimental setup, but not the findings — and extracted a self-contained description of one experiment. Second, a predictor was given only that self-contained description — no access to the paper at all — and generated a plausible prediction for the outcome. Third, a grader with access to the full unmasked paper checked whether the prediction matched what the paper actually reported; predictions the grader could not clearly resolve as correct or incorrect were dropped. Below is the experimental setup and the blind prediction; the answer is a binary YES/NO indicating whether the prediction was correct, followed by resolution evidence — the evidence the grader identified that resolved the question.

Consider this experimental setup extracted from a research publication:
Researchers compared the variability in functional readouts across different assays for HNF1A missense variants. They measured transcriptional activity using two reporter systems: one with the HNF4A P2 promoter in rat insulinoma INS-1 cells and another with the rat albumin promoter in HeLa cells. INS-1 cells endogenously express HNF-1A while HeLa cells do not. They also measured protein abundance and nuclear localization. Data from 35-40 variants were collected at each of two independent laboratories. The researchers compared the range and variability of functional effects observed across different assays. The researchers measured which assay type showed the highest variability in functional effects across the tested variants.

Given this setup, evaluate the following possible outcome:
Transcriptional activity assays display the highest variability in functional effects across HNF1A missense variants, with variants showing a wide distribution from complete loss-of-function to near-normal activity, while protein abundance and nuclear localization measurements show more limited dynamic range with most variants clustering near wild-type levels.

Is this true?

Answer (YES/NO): YES